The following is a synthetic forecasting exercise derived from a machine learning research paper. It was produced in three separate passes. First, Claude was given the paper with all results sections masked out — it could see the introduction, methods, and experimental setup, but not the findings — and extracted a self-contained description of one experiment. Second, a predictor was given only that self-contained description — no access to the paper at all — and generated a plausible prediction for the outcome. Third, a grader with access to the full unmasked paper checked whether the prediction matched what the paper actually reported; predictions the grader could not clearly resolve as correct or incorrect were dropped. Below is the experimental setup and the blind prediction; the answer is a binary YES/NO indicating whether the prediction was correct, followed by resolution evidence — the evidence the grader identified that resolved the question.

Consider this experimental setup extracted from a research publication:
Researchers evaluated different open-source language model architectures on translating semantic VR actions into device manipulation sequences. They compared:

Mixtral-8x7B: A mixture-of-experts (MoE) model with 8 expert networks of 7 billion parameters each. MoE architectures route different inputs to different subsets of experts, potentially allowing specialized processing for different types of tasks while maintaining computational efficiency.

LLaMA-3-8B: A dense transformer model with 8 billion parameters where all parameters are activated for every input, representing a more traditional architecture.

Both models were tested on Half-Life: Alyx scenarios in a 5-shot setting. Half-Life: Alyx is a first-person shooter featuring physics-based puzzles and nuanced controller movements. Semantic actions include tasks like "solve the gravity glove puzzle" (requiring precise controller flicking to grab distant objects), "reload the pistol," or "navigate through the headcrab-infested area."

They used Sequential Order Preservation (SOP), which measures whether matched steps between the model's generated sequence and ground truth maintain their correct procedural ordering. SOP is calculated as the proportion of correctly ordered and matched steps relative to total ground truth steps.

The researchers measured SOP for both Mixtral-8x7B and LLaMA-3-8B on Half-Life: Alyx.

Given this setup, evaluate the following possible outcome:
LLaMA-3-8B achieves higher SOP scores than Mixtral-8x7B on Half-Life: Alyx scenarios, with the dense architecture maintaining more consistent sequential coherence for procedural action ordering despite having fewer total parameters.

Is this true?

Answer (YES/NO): YES